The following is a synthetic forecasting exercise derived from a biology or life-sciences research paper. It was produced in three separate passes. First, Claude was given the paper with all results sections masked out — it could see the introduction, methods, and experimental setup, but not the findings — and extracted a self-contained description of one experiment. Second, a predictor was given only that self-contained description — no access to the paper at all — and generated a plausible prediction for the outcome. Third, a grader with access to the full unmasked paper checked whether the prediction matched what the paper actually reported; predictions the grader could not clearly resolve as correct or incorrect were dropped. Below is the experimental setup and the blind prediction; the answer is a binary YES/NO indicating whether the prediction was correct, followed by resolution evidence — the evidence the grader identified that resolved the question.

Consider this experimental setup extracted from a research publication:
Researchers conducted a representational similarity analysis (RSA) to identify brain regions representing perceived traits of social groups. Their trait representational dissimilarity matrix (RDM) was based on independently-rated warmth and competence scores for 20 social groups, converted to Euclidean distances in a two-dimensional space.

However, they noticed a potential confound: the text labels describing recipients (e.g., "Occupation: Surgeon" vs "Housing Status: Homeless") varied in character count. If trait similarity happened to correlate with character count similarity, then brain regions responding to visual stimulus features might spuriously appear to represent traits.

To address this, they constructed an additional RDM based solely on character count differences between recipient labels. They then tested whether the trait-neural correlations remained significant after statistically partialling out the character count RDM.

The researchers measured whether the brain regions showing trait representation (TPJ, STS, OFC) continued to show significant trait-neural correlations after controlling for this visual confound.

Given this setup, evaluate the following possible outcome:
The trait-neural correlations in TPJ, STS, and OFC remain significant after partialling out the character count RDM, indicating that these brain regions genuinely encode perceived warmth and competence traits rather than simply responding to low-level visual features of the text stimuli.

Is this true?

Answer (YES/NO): YES